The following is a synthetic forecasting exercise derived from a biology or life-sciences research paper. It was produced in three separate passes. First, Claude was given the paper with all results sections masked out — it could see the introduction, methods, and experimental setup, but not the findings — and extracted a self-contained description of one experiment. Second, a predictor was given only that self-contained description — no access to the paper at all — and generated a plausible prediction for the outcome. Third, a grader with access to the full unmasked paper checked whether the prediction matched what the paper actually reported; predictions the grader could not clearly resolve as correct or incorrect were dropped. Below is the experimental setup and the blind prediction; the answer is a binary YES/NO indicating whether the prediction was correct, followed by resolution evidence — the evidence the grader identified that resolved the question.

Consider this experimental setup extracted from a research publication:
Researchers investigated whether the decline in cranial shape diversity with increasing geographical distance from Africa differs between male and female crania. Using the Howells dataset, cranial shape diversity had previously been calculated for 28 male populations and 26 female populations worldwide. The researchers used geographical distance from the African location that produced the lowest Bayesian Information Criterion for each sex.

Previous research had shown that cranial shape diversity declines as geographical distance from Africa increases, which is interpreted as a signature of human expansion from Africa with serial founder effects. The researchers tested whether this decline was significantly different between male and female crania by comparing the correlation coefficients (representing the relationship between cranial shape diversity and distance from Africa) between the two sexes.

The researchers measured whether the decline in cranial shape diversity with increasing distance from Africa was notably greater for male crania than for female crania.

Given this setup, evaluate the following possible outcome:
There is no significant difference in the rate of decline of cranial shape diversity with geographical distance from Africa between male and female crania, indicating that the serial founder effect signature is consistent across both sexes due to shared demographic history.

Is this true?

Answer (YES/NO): NO